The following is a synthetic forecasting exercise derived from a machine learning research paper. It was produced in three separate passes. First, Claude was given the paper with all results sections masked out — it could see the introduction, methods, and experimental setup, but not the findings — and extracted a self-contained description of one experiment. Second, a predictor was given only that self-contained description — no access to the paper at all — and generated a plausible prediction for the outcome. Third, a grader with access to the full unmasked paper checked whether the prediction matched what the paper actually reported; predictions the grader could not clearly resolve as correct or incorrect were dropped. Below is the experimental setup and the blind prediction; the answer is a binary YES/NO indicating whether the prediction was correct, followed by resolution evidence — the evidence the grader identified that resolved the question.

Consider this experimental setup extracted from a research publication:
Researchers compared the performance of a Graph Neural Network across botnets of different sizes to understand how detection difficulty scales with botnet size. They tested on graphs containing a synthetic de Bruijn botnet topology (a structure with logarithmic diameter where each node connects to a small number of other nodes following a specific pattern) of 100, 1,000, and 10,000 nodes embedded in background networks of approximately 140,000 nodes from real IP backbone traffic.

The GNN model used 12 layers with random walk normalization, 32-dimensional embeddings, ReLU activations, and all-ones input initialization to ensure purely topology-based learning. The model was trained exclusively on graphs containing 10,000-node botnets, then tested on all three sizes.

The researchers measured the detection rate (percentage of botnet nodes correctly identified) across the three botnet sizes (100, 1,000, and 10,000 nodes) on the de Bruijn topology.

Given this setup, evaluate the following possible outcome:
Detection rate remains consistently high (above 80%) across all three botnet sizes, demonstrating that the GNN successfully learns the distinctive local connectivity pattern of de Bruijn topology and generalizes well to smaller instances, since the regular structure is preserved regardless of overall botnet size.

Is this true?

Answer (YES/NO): YES